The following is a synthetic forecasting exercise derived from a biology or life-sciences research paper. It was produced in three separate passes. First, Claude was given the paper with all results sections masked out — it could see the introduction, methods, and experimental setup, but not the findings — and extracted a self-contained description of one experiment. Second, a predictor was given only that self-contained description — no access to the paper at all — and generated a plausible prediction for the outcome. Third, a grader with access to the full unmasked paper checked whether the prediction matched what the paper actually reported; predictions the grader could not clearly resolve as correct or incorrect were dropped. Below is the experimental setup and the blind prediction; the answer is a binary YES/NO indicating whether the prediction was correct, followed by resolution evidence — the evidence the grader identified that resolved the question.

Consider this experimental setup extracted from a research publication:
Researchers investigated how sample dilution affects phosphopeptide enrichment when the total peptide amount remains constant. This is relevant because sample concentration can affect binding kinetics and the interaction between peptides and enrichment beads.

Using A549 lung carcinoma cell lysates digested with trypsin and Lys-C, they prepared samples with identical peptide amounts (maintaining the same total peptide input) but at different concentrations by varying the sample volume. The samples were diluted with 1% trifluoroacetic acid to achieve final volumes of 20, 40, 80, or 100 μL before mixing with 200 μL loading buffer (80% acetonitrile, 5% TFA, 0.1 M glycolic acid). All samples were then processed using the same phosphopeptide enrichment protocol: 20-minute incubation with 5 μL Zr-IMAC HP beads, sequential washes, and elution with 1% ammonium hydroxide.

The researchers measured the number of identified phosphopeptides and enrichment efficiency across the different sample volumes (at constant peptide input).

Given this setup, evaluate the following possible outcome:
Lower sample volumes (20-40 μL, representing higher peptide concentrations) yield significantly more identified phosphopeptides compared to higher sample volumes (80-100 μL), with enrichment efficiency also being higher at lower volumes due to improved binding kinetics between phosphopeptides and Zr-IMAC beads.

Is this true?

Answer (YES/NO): NO